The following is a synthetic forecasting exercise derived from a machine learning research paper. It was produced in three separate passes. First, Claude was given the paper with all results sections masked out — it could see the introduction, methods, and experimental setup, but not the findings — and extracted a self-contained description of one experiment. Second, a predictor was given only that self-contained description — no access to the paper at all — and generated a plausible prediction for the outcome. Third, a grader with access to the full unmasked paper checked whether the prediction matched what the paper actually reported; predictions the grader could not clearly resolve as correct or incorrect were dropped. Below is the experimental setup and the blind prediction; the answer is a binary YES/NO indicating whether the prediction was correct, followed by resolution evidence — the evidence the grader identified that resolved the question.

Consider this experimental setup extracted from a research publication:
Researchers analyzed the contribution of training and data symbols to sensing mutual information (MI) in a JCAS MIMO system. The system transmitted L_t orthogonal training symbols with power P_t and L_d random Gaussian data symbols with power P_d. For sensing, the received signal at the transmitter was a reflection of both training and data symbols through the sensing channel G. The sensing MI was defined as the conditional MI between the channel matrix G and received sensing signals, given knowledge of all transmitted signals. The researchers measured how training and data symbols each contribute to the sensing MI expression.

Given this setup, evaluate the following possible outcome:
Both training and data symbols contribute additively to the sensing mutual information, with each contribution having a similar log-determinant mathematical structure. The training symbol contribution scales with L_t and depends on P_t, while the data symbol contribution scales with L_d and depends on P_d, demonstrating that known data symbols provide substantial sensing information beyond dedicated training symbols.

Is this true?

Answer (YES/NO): NO